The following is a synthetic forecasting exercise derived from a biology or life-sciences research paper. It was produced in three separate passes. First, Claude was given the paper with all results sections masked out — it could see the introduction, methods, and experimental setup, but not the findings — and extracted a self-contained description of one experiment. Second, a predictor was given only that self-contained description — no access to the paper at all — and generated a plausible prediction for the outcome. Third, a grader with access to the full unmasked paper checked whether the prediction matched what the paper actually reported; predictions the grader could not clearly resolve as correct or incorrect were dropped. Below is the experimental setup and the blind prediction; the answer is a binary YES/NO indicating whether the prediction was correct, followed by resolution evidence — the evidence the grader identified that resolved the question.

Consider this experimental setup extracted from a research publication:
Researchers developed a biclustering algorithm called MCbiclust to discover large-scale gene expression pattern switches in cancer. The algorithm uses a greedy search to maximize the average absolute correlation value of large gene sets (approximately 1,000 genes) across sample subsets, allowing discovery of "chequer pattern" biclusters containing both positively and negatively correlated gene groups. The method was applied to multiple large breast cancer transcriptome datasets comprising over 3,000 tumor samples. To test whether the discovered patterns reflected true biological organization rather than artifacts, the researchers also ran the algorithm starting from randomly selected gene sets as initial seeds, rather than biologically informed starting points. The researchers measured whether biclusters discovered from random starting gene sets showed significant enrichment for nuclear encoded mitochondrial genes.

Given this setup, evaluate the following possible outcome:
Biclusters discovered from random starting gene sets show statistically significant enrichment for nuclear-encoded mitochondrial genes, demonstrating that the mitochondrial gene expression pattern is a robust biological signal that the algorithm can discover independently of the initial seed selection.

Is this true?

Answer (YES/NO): YES